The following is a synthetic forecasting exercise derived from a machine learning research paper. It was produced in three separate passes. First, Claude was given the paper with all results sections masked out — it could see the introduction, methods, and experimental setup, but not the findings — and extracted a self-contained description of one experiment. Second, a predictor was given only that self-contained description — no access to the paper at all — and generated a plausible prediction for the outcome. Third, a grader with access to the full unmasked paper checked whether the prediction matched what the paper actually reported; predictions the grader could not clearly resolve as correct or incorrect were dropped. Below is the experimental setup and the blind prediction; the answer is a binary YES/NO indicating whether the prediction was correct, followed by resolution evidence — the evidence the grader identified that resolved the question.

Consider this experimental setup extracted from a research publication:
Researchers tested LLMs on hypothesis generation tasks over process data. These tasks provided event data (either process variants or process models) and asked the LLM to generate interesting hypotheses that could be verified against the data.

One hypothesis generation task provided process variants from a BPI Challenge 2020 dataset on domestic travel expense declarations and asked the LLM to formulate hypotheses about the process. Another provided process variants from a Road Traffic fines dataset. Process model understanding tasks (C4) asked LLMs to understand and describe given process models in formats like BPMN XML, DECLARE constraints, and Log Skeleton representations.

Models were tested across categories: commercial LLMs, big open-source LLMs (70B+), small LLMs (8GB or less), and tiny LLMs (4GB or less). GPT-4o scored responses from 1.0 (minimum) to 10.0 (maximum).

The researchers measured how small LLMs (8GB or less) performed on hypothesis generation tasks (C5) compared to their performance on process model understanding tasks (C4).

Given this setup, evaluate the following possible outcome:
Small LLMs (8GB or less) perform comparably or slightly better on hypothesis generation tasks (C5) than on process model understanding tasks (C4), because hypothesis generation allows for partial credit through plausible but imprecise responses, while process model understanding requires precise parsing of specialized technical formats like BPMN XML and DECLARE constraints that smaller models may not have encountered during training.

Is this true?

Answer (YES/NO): NO